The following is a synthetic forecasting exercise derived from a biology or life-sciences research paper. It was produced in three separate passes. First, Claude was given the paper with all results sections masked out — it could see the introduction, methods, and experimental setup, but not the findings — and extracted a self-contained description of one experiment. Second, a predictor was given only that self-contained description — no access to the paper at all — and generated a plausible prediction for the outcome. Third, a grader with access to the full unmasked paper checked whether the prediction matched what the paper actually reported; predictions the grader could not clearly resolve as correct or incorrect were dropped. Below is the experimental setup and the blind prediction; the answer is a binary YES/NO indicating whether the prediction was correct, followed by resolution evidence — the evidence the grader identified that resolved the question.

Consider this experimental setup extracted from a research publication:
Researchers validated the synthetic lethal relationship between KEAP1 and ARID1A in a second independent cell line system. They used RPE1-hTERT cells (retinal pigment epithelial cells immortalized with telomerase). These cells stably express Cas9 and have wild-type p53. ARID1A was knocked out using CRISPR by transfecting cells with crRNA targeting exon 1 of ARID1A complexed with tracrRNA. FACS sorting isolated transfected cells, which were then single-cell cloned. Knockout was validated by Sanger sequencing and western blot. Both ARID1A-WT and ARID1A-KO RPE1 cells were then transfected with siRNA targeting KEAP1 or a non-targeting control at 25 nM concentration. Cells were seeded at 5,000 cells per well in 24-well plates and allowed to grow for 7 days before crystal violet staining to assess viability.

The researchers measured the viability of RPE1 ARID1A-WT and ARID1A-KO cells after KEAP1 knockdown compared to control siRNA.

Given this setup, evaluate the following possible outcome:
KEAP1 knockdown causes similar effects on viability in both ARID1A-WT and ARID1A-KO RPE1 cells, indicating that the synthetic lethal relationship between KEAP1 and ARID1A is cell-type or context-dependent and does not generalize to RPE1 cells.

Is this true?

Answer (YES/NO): NO